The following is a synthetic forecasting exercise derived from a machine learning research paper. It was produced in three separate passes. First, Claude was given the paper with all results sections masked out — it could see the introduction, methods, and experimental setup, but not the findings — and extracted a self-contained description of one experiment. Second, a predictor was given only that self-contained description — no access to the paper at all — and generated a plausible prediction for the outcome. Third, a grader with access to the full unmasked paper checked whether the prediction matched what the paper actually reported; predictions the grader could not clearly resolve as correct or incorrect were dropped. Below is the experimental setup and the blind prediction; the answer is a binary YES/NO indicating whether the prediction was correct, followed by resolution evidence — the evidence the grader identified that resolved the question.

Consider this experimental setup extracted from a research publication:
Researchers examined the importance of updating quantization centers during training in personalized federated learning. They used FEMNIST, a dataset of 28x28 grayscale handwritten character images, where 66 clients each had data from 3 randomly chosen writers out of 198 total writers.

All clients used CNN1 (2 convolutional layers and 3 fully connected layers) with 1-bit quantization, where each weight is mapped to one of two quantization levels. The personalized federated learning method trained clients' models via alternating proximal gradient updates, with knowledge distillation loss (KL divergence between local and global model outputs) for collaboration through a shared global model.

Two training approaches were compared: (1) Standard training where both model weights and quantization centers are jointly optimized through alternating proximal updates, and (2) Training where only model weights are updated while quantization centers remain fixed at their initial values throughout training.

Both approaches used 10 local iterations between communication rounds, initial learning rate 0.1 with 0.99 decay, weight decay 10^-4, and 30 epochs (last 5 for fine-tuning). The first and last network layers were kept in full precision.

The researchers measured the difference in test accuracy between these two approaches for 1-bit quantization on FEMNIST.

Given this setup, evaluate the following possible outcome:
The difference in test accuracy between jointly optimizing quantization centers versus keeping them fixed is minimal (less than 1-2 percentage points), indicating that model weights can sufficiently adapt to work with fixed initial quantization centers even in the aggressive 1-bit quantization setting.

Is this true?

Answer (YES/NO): NO